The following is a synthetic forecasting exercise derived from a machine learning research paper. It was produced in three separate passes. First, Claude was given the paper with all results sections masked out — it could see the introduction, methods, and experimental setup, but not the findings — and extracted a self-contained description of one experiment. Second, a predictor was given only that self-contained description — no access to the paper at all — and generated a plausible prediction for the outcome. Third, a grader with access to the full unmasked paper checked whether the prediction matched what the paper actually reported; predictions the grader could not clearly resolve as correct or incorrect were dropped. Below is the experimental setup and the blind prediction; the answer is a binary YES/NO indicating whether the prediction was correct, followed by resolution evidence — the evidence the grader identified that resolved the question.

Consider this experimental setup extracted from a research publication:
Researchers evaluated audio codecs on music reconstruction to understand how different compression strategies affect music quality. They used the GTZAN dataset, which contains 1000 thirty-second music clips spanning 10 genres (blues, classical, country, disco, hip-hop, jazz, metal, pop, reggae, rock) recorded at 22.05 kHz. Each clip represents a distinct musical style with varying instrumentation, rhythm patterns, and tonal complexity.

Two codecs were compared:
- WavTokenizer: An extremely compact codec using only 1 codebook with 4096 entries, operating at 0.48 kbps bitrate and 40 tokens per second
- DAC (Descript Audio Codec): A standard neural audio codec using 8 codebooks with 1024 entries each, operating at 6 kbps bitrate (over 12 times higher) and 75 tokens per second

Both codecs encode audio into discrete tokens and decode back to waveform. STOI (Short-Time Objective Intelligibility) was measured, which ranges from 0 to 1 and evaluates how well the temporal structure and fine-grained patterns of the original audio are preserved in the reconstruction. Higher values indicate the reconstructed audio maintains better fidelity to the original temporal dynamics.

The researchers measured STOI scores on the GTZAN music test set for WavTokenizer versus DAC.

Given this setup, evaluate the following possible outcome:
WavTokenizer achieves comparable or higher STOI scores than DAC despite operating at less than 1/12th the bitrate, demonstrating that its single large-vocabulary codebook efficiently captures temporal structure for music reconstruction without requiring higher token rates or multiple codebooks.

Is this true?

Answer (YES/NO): NO